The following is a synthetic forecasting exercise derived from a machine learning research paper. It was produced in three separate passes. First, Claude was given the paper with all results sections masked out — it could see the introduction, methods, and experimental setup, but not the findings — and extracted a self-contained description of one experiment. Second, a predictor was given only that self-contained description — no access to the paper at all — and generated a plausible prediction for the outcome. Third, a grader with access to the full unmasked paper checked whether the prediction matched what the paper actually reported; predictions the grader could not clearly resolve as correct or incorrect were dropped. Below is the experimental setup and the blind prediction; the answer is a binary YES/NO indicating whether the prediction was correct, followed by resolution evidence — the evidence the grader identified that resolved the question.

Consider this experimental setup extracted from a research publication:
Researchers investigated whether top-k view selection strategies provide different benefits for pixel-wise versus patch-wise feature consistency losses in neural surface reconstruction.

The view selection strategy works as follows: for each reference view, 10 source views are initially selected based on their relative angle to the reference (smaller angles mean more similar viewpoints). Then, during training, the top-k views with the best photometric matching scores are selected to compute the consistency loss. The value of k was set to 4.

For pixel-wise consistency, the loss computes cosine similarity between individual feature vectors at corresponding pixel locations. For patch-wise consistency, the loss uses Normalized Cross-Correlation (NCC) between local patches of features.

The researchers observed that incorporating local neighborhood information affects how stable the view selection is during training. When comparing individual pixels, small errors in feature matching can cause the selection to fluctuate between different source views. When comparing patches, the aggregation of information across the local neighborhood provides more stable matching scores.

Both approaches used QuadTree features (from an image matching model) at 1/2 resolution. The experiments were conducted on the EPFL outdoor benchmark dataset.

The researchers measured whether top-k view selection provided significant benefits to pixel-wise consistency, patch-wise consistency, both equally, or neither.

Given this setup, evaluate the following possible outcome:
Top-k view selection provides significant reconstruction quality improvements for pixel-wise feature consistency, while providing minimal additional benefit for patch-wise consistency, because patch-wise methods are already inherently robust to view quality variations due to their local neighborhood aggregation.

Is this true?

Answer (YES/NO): NO